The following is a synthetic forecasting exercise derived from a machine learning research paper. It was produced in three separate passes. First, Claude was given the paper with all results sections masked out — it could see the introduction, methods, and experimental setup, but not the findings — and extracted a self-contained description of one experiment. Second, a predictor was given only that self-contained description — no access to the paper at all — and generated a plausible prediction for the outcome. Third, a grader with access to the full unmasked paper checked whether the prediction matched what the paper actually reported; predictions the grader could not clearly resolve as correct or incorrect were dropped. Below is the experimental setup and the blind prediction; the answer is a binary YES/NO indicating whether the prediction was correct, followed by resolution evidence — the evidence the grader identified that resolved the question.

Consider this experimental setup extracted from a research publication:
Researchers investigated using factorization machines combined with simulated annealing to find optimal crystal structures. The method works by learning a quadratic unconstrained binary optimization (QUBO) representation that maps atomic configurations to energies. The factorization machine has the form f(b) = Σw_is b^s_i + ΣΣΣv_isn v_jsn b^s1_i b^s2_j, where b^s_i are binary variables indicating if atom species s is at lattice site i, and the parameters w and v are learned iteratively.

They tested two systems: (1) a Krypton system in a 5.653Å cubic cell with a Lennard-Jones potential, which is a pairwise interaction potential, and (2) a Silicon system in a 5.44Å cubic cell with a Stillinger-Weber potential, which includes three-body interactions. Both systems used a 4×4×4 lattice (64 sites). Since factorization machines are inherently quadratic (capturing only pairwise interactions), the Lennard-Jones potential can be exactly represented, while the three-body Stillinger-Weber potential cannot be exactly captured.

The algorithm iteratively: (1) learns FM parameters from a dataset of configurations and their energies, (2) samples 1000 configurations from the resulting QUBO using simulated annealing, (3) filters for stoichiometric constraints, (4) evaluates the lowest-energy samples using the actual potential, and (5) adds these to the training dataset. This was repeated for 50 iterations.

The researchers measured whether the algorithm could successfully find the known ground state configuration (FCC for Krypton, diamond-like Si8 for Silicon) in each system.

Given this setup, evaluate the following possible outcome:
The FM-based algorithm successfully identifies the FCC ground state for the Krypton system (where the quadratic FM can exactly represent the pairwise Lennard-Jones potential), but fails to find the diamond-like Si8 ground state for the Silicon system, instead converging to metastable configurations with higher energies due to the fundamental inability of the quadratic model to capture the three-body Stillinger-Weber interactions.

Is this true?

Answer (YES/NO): NO